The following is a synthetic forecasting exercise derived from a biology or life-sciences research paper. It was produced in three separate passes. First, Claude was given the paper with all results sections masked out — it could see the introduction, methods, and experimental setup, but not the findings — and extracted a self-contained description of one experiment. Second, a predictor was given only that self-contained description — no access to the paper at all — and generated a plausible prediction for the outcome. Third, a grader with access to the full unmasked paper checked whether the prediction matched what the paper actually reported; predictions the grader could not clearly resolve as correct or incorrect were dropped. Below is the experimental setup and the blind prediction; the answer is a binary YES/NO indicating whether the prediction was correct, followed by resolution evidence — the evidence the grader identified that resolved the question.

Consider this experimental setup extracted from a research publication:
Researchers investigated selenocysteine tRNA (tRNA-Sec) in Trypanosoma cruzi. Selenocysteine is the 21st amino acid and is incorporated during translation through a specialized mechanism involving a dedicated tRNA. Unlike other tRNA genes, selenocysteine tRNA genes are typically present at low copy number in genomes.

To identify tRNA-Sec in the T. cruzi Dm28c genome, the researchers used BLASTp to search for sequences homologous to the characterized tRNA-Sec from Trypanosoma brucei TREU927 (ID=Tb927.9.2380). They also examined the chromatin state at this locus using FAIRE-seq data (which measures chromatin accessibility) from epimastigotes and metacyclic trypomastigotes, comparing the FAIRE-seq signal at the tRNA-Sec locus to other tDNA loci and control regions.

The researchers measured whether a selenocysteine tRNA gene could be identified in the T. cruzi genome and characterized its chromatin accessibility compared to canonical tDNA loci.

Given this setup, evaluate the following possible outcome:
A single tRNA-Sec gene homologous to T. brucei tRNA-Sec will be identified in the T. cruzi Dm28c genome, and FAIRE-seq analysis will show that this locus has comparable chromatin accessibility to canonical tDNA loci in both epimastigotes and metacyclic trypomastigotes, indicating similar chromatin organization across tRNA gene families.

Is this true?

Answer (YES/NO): NO